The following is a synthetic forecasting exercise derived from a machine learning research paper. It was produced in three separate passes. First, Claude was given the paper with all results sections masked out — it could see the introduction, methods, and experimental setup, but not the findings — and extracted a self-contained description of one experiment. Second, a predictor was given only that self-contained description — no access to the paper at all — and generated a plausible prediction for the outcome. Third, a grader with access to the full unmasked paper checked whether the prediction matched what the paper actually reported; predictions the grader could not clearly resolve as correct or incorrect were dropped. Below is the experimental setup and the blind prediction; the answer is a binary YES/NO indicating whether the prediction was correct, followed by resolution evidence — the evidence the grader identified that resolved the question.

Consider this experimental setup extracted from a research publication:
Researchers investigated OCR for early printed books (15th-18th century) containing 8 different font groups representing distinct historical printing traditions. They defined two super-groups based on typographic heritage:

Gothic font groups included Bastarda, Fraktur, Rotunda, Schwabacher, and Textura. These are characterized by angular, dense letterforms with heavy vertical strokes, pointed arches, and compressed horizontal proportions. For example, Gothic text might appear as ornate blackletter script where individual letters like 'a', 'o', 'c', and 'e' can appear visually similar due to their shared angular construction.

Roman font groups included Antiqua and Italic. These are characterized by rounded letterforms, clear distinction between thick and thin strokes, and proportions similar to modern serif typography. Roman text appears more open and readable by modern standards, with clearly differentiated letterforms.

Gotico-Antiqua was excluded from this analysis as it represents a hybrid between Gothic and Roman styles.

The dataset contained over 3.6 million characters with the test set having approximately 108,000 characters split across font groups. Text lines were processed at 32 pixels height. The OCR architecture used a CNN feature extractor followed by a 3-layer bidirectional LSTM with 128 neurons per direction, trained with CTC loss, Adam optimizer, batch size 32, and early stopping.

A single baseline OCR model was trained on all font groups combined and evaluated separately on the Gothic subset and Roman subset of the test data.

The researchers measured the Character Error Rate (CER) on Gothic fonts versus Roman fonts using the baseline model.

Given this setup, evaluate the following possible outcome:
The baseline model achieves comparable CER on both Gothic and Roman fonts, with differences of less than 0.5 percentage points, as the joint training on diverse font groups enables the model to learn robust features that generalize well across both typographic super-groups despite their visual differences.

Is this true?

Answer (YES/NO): NO